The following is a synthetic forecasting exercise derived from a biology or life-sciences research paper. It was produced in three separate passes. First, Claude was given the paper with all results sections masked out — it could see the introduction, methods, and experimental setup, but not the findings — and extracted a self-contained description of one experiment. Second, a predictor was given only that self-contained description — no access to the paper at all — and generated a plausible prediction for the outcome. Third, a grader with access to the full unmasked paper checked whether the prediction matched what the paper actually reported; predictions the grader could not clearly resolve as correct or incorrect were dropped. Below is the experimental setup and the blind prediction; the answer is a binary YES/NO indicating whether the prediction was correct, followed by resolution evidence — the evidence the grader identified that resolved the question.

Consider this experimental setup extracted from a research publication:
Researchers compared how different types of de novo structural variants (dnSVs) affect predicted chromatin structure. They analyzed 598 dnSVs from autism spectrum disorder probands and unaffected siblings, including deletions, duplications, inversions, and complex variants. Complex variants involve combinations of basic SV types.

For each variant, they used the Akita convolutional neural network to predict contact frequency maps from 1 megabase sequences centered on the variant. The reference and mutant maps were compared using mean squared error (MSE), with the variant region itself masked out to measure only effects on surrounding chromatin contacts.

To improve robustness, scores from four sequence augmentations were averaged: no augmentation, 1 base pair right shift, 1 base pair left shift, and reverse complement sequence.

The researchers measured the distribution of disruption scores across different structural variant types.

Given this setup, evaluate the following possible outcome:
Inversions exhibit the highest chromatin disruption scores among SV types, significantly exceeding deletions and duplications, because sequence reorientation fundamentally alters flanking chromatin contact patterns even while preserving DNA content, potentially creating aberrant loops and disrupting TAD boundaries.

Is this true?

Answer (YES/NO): NO